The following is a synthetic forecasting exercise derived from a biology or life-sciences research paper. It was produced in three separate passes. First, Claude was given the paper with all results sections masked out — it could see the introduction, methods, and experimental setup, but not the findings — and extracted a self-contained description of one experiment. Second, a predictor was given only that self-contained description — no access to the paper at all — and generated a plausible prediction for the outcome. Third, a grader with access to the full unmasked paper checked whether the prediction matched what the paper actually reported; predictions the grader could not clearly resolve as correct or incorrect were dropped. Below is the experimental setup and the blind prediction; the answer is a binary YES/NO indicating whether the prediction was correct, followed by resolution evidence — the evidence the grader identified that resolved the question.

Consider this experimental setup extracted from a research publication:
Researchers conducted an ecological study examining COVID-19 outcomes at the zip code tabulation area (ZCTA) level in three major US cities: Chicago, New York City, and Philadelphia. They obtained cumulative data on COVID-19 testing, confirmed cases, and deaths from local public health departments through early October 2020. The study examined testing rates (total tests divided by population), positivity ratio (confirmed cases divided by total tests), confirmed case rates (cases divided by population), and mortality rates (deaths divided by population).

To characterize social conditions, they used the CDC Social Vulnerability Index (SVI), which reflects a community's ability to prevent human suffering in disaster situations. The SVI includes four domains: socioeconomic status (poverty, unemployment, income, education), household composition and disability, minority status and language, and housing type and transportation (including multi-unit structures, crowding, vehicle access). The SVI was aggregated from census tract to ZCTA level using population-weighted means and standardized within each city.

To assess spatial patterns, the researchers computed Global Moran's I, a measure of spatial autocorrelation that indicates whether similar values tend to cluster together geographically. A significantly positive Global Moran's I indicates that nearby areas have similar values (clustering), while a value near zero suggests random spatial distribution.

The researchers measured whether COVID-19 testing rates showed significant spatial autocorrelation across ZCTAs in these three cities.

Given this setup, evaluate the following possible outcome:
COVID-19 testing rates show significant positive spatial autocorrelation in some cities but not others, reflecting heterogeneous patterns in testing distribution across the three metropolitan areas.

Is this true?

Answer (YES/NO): NO